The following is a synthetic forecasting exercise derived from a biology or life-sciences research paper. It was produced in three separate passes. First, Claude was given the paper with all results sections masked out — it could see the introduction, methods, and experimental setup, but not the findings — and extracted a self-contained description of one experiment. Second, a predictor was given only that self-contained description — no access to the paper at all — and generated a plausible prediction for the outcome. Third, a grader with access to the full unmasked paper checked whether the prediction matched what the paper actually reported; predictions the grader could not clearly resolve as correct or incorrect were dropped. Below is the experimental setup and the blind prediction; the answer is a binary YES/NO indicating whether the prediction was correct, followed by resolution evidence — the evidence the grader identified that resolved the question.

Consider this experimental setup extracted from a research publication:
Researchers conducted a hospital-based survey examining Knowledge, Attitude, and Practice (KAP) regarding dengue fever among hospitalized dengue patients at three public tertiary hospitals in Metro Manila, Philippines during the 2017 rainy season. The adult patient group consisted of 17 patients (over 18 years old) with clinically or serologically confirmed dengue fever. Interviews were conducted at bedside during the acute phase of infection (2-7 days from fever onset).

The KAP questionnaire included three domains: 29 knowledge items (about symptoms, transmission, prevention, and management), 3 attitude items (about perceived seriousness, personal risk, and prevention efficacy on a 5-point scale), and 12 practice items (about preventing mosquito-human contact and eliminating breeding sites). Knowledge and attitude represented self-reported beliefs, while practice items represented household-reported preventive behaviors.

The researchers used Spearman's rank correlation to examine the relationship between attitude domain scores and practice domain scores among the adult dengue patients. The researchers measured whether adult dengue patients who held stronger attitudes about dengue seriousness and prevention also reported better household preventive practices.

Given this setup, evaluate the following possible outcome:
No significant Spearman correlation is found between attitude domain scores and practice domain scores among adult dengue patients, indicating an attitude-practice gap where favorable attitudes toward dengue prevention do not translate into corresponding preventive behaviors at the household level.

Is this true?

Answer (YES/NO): YES